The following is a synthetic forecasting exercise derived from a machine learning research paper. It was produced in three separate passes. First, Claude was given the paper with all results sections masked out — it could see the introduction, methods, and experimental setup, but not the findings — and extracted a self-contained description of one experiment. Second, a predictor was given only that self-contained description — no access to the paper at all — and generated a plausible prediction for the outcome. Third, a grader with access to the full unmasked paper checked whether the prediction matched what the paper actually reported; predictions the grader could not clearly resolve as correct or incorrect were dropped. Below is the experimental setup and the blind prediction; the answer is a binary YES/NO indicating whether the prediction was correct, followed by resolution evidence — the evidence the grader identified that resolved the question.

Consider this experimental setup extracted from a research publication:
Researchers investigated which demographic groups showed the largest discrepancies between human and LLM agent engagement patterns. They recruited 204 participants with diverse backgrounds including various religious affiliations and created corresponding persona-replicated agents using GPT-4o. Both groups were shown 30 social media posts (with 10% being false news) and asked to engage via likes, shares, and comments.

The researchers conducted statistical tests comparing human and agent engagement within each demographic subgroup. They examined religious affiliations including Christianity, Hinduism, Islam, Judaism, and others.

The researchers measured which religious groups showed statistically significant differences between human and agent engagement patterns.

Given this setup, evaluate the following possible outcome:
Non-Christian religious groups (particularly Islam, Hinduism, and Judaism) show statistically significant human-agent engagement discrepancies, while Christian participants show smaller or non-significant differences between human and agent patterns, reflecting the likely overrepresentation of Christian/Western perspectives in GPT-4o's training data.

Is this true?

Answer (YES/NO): NO